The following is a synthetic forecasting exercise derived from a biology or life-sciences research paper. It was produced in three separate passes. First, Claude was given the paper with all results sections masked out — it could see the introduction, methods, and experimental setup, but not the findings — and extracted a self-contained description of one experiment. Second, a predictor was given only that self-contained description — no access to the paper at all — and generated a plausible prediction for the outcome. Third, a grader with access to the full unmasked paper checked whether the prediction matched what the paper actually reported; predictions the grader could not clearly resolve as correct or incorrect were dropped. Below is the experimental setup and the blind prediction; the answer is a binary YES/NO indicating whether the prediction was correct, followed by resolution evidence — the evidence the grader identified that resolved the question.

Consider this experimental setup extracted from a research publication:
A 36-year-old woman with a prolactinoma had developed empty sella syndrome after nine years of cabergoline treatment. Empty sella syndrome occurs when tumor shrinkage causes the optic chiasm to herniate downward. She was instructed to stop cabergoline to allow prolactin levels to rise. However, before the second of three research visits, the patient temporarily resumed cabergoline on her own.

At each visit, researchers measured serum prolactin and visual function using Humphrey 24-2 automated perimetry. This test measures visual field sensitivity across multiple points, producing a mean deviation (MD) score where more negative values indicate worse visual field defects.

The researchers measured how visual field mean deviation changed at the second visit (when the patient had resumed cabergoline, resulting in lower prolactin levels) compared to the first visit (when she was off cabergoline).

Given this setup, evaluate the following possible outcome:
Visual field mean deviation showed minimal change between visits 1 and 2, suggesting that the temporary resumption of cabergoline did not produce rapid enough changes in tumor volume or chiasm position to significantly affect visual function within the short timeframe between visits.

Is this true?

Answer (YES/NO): NO